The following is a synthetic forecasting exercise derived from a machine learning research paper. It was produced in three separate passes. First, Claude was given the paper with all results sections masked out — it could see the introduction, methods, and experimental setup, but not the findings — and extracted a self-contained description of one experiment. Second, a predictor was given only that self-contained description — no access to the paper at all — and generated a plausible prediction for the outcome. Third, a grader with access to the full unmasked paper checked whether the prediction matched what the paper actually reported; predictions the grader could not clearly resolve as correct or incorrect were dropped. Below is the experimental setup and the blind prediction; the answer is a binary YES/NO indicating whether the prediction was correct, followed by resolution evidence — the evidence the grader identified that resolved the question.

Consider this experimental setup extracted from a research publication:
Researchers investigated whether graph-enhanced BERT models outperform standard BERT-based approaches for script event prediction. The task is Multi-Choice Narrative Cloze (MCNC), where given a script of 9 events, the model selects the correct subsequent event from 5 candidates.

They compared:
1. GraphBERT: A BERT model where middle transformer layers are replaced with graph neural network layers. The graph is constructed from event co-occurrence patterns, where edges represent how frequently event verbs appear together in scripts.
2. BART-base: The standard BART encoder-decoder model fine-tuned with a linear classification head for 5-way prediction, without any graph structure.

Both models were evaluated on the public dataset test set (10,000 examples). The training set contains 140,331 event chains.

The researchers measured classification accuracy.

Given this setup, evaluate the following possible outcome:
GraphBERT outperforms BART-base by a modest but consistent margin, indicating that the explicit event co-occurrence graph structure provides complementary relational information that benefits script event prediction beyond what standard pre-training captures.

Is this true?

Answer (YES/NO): YES